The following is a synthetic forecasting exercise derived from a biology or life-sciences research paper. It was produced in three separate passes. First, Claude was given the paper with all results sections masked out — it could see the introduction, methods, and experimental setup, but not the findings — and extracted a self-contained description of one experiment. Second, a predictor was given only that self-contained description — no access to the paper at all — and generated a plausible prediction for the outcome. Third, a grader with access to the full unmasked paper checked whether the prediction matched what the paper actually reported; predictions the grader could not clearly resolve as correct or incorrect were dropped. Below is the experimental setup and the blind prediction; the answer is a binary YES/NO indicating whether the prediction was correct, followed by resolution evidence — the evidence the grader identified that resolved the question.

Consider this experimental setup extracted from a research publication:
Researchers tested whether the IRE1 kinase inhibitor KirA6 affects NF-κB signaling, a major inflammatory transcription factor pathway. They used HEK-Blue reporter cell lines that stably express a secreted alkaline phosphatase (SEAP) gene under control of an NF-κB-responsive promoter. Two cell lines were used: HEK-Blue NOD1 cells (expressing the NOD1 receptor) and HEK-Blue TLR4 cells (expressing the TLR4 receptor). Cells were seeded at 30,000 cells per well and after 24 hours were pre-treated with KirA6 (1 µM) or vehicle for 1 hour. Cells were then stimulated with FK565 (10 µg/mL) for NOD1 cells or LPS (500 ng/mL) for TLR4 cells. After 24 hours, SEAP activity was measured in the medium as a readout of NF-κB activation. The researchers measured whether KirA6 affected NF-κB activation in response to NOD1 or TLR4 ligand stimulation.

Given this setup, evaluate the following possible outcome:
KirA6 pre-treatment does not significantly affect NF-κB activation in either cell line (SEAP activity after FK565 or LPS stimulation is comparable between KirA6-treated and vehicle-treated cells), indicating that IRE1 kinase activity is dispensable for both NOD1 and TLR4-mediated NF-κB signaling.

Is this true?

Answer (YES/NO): NO